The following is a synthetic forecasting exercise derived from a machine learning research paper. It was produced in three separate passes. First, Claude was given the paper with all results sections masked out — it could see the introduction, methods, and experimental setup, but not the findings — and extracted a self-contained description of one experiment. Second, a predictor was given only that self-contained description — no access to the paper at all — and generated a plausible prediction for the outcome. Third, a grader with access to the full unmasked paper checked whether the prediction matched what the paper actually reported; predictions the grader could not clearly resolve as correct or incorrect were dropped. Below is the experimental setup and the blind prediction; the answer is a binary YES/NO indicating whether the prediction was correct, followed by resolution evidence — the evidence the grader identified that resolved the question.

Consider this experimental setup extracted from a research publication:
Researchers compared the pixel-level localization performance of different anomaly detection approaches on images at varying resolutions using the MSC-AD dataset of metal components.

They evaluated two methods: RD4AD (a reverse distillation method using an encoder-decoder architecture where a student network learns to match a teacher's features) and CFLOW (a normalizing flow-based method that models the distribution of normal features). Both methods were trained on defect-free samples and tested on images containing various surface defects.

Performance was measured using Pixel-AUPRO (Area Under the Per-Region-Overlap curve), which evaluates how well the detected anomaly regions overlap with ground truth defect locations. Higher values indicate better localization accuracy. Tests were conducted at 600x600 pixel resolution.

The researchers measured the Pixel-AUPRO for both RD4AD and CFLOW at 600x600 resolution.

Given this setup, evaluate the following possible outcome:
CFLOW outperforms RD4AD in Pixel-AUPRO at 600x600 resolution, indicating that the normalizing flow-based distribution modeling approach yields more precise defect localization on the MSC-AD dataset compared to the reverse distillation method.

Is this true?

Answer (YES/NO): NO